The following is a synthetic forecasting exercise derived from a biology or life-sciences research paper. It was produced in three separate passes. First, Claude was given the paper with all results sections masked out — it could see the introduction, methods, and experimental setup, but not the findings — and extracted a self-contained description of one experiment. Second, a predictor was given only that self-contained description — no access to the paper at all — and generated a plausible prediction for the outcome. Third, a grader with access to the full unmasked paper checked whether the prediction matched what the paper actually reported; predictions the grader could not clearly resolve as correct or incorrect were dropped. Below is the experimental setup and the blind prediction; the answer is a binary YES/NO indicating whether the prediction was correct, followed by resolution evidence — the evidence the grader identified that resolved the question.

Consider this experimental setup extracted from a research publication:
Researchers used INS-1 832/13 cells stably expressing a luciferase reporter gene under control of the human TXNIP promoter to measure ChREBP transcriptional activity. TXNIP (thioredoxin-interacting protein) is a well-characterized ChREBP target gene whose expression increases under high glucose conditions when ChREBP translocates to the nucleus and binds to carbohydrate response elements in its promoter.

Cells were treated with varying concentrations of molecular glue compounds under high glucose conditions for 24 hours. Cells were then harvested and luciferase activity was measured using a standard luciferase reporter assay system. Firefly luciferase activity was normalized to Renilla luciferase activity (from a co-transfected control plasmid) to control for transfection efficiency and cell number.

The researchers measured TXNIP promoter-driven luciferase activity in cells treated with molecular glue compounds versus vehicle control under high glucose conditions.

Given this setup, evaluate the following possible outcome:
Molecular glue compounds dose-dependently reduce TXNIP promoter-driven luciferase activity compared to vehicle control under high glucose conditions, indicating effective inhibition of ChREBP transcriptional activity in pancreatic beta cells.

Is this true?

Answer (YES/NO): NO